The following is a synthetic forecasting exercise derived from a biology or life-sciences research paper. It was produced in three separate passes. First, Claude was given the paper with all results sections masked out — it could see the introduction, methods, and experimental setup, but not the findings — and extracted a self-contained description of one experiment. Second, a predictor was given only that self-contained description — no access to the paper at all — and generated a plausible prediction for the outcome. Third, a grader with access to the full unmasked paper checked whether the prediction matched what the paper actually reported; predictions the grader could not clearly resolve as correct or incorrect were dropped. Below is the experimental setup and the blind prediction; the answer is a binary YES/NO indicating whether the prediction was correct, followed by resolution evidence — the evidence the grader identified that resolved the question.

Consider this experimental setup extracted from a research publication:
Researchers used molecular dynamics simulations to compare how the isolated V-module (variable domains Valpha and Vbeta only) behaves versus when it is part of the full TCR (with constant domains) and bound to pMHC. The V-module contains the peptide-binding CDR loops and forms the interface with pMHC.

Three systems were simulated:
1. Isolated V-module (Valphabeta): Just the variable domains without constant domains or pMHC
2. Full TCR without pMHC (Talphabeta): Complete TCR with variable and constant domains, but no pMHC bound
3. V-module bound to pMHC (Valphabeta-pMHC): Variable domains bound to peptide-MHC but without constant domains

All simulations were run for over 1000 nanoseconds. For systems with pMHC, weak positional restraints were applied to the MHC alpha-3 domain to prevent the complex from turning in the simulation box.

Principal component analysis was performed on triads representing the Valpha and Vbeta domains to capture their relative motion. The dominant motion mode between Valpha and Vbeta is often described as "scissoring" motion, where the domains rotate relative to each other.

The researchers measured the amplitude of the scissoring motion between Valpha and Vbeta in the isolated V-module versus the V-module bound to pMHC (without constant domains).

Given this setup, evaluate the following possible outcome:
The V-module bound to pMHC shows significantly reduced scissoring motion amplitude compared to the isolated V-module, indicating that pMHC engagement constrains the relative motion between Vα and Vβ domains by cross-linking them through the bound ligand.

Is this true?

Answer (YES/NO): NO